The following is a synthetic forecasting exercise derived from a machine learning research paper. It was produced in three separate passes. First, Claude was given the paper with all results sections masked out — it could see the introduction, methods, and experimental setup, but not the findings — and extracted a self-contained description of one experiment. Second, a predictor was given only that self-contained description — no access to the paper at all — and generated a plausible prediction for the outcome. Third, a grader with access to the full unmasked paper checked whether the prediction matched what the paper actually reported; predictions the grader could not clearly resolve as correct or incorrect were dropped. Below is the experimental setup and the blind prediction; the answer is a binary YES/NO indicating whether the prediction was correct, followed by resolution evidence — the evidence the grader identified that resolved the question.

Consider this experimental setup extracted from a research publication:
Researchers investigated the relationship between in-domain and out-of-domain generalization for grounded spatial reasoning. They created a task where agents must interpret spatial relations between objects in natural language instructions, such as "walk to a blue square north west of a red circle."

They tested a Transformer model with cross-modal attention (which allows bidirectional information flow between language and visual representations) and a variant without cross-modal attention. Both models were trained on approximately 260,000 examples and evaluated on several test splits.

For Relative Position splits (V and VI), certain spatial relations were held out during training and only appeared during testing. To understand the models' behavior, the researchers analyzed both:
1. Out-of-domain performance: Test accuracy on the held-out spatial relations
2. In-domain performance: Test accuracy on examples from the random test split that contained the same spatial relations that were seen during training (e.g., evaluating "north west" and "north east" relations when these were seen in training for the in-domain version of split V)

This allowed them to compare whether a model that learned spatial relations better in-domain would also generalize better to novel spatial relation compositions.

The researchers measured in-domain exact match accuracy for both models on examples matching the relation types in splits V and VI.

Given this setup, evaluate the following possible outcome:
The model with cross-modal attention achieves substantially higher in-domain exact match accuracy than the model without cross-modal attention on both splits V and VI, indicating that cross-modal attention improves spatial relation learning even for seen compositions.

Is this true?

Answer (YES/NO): NO